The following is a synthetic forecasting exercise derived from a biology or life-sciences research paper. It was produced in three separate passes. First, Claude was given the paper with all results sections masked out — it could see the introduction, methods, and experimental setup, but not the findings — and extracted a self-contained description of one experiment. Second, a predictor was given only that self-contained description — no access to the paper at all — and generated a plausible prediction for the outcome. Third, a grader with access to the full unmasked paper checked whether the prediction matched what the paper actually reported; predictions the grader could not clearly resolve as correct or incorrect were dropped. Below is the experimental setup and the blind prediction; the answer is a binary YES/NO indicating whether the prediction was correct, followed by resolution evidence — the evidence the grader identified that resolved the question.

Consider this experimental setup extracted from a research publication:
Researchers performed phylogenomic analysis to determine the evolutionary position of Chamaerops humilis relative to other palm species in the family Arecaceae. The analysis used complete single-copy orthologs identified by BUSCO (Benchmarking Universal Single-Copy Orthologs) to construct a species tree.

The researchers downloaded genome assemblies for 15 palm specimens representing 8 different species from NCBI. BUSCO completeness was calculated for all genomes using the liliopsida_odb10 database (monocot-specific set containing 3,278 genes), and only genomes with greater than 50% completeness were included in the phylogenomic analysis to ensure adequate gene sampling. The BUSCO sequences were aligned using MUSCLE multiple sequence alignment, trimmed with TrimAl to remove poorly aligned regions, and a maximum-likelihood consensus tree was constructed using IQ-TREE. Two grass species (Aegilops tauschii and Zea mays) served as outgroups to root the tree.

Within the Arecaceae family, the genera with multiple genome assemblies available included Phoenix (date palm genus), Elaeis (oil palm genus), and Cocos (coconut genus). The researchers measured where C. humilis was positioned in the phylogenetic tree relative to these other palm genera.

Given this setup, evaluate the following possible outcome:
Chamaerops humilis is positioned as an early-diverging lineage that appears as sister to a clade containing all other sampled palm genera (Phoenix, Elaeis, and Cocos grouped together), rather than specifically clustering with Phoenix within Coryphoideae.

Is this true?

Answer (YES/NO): NO